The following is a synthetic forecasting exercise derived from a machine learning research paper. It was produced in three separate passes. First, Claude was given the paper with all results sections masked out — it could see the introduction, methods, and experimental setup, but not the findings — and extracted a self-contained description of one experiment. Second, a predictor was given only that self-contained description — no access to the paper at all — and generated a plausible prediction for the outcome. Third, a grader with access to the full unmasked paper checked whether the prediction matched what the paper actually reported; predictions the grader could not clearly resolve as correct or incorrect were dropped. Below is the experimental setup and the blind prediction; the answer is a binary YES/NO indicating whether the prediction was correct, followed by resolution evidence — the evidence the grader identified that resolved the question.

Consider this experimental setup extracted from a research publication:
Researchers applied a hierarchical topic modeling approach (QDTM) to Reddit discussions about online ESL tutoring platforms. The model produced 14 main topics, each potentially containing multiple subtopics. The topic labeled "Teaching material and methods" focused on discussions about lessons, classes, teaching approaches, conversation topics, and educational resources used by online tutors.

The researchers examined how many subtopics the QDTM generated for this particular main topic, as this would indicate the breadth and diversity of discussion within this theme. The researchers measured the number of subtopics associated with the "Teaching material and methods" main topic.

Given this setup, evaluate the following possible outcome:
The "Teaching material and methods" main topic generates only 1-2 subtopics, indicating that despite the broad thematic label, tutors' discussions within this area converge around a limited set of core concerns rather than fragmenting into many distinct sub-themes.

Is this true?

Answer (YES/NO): NO